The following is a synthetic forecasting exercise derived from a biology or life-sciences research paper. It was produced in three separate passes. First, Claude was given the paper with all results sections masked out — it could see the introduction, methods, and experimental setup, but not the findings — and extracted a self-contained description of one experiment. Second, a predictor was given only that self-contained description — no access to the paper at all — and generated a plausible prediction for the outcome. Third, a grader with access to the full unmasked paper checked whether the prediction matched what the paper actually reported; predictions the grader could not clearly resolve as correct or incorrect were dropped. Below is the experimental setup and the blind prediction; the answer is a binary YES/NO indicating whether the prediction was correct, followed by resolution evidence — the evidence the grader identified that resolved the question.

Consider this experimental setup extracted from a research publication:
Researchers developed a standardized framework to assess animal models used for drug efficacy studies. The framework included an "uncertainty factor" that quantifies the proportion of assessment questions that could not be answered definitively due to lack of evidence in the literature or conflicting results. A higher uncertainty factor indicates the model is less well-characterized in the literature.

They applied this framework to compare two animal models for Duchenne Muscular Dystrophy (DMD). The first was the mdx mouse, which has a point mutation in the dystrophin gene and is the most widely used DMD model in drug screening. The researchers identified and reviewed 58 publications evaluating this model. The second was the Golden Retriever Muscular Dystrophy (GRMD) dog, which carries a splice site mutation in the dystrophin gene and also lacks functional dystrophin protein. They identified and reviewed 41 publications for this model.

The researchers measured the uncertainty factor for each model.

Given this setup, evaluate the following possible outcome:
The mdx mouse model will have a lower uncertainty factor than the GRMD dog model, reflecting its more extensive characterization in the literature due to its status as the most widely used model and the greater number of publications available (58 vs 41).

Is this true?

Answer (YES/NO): YES